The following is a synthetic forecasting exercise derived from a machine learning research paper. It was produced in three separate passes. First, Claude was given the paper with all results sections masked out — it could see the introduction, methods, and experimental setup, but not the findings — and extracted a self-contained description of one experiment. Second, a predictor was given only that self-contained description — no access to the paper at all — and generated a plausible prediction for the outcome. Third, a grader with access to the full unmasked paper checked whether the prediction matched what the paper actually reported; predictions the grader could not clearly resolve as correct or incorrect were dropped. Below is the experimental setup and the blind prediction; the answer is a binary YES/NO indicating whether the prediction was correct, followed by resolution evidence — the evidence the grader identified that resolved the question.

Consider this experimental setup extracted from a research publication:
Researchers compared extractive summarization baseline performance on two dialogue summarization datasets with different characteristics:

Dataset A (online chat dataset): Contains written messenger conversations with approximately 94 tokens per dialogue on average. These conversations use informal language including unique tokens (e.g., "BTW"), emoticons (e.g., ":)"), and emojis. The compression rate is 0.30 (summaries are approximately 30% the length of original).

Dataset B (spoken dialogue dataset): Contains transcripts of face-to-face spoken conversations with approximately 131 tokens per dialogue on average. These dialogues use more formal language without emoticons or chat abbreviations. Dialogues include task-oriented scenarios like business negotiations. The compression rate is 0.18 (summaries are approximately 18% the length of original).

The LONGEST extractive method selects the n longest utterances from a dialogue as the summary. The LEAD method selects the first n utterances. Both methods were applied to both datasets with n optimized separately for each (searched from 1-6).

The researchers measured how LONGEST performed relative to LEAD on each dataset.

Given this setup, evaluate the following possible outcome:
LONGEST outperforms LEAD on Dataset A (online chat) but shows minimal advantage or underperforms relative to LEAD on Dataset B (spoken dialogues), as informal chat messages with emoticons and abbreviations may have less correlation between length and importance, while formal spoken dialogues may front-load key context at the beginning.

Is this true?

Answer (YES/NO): YES